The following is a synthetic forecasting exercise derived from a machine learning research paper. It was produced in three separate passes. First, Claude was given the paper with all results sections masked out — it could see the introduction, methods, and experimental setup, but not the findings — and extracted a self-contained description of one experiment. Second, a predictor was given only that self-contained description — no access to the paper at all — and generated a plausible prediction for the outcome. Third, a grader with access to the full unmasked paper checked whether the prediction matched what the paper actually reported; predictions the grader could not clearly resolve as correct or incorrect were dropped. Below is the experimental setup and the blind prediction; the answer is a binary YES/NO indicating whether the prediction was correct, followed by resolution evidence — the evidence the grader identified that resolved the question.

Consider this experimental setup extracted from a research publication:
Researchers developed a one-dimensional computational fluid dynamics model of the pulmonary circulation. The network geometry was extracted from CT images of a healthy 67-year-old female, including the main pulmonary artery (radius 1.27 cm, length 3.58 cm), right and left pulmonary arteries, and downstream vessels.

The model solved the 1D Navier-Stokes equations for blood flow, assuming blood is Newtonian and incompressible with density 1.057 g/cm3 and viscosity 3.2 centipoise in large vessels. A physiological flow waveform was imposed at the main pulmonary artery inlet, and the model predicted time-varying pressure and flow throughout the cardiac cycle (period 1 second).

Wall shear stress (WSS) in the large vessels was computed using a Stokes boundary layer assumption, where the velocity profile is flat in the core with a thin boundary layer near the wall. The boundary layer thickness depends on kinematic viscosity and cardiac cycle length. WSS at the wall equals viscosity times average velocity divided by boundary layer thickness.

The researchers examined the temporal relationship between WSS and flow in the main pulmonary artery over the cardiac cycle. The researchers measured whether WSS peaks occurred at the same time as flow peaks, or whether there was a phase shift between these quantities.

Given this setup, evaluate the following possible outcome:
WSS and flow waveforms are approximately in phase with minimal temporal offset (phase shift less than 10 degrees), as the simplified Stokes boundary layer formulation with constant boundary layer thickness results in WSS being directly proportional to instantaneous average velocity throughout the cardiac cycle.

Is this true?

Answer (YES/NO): YES